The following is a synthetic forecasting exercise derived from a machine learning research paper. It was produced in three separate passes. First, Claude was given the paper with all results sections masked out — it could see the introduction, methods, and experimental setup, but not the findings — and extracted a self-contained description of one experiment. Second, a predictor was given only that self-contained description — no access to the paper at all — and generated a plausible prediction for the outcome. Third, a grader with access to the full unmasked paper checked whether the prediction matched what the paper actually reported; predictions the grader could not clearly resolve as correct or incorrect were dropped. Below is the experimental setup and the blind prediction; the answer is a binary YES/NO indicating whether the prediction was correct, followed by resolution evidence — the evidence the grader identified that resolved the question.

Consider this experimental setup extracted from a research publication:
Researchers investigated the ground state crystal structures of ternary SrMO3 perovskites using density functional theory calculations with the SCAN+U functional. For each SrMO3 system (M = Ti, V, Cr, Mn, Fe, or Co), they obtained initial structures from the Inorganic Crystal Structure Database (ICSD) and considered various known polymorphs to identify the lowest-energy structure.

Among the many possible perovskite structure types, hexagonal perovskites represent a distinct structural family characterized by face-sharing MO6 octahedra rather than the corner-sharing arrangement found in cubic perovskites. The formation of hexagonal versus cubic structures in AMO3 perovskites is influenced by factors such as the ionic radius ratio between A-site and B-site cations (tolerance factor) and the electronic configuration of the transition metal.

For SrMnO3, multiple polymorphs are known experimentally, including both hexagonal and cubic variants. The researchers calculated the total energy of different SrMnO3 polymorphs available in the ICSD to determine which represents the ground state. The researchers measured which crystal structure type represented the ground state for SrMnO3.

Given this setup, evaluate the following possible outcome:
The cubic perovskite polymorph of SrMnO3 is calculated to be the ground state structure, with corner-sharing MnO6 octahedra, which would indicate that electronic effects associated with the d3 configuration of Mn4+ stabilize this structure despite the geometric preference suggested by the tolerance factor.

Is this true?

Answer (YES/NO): NO